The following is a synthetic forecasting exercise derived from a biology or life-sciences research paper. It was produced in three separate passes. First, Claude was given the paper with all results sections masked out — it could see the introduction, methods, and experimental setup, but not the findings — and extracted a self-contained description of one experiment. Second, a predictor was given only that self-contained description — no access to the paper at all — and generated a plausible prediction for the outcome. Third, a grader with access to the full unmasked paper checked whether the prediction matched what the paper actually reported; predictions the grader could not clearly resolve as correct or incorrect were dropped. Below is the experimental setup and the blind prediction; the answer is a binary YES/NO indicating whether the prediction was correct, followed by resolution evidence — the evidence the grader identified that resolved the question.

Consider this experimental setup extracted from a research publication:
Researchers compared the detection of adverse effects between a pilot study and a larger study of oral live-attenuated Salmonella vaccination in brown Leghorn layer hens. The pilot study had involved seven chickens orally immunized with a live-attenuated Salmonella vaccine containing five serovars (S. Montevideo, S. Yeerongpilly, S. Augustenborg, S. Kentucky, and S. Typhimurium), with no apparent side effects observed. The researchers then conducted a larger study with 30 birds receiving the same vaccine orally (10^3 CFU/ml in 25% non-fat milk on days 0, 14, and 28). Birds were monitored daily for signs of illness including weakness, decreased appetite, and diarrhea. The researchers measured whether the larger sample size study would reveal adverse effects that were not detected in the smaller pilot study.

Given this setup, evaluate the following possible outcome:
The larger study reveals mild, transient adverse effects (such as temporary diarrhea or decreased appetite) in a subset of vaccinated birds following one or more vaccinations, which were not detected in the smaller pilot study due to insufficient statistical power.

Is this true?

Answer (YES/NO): YES